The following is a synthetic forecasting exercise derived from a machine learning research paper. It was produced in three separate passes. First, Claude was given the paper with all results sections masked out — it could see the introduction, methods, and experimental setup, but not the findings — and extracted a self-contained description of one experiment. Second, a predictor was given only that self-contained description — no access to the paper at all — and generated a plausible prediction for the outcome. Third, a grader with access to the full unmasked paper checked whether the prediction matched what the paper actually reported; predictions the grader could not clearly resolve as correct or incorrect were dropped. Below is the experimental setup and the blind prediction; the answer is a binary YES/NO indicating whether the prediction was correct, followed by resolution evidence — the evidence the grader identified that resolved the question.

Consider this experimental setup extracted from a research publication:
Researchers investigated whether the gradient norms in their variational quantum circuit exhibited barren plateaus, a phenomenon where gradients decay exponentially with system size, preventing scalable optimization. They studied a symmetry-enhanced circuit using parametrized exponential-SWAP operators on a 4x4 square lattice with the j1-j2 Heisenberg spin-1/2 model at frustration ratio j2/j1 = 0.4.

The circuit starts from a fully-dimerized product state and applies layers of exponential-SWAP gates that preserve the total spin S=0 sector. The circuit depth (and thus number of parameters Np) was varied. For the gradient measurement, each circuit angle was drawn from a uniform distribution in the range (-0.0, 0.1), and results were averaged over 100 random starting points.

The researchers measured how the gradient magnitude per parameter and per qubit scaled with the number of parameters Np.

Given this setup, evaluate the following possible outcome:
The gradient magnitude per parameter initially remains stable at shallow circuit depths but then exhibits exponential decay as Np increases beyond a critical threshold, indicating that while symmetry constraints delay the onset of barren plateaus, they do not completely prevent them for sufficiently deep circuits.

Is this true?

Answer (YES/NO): NO